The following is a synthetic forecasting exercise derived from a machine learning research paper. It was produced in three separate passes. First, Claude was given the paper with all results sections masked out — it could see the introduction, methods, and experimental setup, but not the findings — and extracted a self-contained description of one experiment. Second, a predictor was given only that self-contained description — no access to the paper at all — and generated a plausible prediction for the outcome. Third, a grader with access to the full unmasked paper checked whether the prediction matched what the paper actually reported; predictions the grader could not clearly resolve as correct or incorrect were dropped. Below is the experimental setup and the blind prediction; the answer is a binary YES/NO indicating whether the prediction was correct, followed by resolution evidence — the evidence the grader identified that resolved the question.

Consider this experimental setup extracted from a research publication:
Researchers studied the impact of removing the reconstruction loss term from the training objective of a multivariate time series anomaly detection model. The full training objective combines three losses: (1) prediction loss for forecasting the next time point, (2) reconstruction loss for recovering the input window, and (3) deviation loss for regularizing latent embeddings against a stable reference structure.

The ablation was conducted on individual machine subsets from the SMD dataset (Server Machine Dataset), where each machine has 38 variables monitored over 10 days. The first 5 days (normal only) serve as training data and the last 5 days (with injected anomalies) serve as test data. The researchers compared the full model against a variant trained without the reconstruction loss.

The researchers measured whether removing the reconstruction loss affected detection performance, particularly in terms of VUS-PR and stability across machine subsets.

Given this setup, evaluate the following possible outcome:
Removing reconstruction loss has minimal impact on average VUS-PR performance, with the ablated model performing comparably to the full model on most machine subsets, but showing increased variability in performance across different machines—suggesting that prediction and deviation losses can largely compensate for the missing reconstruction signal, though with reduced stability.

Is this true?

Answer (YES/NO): NO